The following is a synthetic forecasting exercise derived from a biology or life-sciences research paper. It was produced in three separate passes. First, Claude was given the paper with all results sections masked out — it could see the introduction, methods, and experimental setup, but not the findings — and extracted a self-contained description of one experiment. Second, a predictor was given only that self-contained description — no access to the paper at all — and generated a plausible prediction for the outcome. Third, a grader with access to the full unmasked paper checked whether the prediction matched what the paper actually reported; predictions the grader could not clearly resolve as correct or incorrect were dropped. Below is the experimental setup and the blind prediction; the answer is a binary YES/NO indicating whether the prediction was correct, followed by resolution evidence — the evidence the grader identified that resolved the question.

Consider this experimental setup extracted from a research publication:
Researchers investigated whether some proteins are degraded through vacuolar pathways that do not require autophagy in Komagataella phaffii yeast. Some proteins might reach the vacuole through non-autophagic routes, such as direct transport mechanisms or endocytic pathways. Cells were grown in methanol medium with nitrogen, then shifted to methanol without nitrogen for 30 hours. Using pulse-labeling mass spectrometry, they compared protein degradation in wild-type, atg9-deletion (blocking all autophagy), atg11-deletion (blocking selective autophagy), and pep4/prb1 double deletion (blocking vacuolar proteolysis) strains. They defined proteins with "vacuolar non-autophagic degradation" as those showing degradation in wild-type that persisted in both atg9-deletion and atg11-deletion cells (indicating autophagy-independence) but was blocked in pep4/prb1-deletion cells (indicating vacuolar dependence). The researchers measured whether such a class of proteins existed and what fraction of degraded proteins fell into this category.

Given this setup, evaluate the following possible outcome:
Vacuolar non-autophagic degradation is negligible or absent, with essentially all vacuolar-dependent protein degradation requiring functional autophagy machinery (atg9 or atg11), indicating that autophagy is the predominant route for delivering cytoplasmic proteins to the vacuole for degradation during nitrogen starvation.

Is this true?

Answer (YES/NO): NO